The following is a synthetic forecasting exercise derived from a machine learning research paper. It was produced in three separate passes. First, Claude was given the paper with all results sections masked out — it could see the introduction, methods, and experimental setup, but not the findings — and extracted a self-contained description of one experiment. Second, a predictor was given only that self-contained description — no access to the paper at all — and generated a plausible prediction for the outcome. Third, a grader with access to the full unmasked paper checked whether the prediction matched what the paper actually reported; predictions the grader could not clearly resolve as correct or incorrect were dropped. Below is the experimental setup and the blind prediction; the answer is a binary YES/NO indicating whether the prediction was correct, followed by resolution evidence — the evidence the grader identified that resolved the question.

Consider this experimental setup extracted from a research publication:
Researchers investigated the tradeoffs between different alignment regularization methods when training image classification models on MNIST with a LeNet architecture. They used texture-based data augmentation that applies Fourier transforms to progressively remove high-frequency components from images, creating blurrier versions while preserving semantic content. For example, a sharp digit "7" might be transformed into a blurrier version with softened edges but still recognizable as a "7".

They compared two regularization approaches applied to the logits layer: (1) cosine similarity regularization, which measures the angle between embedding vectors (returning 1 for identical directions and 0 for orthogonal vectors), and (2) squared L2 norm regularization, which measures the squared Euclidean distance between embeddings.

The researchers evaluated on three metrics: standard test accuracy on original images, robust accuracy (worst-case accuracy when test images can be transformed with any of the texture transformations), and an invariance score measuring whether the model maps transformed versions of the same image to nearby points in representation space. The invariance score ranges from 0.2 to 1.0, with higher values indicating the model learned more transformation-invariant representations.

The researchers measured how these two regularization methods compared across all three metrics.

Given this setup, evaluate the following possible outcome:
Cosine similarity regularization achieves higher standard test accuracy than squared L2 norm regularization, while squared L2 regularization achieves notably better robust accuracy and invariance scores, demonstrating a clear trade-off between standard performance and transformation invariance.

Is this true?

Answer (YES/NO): NO